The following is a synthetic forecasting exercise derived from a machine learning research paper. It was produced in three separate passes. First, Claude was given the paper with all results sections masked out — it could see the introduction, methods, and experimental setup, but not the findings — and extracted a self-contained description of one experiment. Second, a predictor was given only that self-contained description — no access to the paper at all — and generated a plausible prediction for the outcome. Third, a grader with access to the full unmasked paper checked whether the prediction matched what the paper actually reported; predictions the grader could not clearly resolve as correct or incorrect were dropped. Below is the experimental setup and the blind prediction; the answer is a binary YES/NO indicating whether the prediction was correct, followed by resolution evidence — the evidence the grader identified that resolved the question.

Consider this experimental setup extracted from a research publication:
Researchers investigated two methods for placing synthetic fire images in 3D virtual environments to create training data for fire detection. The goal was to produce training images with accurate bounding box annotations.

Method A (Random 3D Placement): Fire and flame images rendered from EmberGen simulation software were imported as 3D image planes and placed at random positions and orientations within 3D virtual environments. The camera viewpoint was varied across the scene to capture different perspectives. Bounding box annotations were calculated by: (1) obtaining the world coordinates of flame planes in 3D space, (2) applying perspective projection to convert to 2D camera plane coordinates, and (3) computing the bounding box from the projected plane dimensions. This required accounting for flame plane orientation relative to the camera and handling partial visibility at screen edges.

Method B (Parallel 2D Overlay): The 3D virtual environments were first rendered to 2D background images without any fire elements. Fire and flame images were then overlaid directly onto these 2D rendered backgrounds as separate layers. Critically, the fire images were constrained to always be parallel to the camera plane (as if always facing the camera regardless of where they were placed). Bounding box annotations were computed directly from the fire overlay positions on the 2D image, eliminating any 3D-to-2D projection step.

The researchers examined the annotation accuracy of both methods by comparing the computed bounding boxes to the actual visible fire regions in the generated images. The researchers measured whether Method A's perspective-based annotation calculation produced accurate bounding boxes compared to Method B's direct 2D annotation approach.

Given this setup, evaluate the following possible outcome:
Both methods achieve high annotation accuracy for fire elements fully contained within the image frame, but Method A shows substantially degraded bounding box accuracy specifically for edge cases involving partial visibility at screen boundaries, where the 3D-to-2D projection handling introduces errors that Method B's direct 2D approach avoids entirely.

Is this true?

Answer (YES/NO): NO